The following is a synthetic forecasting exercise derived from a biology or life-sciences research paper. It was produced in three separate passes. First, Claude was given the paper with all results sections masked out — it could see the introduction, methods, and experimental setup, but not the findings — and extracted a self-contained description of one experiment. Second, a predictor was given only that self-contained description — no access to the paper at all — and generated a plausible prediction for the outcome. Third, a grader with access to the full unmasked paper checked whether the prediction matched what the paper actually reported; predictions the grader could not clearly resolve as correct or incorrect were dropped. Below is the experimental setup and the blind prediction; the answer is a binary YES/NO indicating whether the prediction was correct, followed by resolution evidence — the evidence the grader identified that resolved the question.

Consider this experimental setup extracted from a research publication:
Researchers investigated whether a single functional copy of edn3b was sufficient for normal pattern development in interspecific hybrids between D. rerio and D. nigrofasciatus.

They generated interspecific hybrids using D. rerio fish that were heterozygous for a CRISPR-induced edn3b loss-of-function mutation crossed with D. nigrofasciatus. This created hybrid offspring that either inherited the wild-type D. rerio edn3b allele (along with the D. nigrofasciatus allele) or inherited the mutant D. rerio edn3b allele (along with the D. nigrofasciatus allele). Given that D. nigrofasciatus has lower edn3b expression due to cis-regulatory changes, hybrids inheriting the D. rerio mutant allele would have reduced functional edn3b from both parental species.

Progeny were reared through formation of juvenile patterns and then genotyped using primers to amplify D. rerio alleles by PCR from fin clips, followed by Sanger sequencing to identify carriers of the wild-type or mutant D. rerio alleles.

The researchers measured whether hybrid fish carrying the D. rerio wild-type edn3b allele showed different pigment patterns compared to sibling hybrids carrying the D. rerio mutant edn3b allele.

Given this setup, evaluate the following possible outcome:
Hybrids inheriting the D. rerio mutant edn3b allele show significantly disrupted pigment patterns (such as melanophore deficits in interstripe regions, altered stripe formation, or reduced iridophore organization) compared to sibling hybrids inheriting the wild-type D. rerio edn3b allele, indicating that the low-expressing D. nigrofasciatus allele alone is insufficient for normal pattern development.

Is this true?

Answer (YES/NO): YES